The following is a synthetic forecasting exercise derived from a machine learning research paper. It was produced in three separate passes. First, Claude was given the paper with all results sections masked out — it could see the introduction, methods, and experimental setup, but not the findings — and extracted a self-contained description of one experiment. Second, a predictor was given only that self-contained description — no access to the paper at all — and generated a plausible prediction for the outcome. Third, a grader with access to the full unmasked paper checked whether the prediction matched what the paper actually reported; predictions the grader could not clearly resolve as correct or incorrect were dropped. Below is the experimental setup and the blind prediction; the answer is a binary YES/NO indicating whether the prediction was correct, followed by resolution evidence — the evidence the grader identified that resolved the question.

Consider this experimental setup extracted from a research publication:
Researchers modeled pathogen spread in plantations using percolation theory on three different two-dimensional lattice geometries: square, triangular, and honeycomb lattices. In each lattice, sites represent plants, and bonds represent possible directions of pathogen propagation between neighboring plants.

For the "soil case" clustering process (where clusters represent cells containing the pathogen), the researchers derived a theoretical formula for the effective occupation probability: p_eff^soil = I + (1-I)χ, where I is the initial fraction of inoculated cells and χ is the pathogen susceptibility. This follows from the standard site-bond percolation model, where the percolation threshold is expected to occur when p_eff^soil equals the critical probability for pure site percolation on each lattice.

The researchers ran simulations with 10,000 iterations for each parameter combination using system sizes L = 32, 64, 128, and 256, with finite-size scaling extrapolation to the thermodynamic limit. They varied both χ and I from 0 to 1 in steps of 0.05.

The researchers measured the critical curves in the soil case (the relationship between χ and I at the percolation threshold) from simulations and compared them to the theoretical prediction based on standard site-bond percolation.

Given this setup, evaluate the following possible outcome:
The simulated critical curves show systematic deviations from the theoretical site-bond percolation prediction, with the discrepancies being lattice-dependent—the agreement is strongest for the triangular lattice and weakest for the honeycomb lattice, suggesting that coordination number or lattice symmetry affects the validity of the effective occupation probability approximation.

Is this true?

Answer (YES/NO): NO